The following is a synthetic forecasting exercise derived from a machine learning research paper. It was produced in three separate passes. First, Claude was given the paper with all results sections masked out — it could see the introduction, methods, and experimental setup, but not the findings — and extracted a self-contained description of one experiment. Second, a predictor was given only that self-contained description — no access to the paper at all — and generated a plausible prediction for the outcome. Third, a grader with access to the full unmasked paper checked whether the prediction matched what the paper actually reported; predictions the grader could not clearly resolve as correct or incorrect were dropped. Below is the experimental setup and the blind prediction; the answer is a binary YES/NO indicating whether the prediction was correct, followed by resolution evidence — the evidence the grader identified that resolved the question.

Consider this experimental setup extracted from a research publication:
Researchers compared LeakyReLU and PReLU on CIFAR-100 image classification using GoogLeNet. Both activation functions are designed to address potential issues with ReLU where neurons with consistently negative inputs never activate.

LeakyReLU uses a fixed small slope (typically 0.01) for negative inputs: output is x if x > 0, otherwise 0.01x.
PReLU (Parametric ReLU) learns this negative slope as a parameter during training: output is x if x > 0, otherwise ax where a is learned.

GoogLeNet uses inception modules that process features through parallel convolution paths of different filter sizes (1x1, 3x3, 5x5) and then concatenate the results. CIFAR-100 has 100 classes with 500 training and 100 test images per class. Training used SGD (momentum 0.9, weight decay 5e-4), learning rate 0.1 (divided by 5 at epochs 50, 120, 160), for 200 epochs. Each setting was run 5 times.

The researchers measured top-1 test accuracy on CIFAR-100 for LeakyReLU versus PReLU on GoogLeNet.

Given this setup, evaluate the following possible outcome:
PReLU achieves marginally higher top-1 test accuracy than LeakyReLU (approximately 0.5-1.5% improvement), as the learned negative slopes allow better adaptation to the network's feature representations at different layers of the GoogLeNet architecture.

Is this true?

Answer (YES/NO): NO